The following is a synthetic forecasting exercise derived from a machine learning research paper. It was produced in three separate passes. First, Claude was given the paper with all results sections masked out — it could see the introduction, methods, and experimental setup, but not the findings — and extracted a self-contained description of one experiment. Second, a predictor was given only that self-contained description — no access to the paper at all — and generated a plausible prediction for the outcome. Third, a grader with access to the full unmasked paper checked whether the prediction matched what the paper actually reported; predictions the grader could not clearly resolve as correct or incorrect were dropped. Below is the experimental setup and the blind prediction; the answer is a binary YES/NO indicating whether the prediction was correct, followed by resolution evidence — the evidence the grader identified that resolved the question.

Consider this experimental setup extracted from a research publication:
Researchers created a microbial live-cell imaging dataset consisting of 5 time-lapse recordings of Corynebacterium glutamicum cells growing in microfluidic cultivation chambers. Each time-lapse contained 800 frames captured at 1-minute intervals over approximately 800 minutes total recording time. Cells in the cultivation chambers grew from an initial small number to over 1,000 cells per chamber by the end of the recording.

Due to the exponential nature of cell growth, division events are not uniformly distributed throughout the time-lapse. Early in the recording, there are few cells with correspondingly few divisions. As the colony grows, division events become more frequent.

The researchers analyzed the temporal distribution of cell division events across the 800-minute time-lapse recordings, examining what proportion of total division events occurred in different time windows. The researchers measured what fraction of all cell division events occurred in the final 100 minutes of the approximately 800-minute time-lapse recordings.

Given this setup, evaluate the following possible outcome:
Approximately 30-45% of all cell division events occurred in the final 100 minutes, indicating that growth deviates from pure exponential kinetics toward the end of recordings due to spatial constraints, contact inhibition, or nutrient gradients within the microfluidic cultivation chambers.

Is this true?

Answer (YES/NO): NO